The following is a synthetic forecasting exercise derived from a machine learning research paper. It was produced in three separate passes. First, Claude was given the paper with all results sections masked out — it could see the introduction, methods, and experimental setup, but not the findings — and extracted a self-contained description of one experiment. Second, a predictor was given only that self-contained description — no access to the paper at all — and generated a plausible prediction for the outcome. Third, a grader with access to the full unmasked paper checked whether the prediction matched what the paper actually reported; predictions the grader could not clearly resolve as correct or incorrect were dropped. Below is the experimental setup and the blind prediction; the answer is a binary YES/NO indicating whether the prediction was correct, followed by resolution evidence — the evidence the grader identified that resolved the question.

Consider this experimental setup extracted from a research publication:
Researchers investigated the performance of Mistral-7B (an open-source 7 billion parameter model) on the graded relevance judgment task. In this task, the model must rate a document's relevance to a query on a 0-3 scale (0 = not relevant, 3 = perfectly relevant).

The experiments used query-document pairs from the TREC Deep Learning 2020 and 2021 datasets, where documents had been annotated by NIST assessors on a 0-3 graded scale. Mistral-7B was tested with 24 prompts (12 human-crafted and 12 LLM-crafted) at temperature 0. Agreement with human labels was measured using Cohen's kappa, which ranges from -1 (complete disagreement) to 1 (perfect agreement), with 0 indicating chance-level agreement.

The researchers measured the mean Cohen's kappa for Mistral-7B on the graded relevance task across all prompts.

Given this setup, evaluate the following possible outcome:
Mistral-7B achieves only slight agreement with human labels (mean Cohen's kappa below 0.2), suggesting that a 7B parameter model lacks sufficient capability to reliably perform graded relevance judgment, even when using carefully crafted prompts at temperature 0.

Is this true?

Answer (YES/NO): NO